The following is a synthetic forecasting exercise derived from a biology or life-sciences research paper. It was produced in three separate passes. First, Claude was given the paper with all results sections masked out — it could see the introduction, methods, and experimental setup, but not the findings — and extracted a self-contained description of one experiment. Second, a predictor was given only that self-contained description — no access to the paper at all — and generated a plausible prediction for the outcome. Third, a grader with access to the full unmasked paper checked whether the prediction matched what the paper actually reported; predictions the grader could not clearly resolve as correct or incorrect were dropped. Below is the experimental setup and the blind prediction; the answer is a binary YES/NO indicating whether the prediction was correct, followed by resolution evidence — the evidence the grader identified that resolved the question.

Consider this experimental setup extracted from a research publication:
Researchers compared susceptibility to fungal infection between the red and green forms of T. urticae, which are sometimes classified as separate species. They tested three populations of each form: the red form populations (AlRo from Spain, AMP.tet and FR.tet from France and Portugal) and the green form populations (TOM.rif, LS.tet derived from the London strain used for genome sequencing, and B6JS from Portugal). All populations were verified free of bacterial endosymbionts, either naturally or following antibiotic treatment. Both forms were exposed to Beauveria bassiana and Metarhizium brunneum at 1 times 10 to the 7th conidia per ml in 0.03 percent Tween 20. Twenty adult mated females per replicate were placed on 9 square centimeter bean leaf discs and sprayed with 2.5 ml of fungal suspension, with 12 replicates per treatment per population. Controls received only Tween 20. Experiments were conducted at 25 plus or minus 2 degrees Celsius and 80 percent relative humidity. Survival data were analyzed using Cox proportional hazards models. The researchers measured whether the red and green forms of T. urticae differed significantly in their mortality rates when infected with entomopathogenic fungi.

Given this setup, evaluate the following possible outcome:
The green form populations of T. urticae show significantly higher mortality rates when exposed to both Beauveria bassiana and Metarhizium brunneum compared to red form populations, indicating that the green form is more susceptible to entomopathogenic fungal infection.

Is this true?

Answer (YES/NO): YES